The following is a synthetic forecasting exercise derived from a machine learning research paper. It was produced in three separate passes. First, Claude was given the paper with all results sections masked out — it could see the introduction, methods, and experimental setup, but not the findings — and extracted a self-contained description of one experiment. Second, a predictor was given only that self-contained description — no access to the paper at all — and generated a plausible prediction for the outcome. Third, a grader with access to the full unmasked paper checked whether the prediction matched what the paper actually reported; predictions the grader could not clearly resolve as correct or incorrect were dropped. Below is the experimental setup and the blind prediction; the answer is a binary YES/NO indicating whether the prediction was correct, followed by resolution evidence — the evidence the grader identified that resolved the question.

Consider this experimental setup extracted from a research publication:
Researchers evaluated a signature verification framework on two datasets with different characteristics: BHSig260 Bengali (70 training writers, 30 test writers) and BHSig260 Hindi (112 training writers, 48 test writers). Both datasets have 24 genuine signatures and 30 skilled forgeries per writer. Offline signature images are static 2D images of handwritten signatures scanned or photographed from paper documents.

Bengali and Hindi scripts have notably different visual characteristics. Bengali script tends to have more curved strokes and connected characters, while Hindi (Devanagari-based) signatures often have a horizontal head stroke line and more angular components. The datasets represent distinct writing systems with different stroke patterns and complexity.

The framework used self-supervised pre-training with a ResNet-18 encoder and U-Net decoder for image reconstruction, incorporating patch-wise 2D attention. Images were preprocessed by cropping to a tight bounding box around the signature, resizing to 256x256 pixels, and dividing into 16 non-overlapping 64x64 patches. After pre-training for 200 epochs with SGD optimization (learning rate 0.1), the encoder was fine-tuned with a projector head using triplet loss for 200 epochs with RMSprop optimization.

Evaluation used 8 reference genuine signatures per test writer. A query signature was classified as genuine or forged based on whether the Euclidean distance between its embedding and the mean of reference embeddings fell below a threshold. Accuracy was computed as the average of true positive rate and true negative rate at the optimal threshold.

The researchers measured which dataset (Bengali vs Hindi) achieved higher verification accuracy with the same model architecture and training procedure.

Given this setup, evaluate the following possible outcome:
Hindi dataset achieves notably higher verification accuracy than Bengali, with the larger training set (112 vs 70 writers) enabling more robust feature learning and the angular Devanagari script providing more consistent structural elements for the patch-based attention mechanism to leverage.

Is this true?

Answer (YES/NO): YES